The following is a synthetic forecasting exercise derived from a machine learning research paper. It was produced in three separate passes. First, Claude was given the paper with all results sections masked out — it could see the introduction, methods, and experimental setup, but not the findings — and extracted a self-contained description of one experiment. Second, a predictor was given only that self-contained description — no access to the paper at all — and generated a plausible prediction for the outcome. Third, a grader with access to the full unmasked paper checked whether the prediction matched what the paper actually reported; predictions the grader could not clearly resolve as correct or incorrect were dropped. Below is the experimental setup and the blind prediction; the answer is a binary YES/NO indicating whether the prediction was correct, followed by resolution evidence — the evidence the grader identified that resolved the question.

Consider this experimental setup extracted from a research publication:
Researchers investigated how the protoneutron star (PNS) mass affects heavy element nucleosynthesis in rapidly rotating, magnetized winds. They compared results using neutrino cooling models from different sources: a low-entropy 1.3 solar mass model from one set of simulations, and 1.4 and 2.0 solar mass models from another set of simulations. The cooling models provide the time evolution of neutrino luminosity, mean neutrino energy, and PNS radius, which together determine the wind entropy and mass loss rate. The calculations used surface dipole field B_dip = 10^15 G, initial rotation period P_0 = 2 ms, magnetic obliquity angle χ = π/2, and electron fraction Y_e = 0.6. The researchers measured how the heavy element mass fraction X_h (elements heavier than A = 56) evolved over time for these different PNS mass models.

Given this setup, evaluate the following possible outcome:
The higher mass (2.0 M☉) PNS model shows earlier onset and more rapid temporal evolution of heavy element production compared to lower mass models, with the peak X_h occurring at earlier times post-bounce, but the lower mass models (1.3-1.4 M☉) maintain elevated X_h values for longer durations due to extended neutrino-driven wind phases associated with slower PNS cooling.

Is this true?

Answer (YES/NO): NO